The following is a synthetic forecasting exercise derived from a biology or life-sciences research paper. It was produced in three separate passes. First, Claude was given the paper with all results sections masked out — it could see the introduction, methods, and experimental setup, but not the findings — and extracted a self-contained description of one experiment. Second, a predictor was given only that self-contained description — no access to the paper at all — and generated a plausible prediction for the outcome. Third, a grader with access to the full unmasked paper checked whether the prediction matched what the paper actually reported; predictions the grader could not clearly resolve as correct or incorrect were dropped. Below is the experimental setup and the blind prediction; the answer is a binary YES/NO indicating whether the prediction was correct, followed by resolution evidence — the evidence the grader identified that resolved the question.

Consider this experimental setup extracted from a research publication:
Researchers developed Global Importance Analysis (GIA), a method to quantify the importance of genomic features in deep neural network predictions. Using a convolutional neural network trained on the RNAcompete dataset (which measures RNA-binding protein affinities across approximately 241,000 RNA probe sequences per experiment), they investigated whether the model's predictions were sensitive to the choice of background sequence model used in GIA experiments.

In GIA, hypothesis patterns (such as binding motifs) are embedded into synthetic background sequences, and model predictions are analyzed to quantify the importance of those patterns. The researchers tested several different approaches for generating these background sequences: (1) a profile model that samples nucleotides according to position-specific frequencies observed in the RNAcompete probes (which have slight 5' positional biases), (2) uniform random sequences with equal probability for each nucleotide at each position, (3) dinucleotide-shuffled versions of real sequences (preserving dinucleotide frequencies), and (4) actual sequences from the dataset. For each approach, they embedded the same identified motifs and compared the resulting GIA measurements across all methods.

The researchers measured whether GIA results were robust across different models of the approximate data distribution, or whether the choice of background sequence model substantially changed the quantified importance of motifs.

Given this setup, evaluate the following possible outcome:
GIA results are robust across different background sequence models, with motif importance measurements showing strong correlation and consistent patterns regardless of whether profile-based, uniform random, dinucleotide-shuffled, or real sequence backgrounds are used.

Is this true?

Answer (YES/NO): YES